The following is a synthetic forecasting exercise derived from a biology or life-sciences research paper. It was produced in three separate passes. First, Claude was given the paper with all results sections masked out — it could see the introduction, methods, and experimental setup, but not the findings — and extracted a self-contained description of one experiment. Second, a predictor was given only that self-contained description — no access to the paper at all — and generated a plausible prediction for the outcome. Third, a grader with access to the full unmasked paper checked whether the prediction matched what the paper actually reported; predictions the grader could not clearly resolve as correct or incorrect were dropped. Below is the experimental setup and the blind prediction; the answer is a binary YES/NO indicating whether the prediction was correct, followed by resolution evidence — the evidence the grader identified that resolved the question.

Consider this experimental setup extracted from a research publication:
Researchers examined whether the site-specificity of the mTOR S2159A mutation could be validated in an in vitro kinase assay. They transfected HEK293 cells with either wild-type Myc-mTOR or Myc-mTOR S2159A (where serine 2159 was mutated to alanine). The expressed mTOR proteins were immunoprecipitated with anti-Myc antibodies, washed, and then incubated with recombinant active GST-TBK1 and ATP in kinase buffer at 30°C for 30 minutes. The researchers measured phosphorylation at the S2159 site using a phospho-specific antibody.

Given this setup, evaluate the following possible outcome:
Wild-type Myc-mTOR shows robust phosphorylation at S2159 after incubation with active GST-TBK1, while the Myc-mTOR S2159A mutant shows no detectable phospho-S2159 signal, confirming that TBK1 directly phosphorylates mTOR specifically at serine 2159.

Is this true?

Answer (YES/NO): YES